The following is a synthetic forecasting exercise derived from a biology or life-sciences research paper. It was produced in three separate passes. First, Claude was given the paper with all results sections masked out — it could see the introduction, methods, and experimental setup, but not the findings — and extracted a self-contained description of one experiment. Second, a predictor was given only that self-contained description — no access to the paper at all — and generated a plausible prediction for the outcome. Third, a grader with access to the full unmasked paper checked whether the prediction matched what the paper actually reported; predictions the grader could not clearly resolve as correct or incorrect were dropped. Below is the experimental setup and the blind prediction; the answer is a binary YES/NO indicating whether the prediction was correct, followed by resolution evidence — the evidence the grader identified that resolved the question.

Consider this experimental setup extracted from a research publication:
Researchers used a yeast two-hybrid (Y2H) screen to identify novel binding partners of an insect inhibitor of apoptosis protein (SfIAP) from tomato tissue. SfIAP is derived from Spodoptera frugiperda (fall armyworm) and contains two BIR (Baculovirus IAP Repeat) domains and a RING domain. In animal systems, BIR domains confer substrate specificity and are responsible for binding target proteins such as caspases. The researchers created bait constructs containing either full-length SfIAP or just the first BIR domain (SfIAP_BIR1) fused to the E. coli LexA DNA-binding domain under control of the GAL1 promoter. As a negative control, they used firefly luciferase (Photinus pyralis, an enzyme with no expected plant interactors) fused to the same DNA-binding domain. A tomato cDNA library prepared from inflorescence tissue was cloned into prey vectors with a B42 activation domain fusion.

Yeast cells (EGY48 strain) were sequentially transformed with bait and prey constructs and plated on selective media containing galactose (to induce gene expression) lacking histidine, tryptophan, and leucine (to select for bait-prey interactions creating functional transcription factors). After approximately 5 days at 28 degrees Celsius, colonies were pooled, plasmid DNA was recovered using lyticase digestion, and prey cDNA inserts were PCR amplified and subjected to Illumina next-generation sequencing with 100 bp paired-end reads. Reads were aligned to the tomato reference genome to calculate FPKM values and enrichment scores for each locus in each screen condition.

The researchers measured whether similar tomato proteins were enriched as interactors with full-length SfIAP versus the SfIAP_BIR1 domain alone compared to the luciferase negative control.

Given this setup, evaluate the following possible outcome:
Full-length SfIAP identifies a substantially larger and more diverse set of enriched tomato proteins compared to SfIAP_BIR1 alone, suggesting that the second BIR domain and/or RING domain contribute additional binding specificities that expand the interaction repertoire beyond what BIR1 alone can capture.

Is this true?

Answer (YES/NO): NO